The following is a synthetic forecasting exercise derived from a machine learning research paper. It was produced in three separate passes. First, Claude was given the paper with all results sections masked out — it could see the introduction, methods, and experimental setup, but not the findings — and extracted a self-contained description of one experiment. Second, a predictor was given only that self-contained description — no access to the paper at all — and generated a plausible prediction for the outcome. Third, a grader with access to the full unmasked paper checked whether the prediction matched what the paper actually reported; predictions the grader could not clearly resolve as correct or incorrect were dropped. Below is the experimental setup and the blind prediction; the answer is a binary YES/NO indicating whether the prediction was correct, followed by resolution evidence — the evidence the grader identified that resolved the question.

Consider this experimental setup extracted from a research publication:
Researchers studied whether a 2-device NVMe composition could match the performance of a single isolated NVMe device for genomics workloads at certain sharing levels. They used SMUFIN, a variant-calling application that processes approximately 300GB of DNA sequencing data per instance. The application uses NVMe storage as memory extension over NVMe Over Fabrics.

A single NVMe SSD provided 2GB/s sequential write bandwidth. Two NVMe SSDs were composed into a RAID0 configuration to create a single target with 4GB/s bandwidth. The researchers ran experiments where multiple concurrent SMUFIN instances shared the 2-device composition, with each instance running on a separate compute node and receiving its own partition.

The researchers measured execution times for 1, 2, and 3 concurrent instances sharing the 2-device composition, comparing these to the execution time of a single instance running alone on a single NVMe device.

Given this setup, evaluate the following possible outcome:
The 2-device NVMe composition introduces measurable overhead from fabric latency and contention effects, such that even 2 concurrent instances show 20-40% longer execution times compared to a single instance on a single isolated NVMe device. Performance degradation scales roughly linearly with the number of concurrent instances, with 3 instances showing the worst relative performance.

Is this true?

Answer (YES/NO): NO